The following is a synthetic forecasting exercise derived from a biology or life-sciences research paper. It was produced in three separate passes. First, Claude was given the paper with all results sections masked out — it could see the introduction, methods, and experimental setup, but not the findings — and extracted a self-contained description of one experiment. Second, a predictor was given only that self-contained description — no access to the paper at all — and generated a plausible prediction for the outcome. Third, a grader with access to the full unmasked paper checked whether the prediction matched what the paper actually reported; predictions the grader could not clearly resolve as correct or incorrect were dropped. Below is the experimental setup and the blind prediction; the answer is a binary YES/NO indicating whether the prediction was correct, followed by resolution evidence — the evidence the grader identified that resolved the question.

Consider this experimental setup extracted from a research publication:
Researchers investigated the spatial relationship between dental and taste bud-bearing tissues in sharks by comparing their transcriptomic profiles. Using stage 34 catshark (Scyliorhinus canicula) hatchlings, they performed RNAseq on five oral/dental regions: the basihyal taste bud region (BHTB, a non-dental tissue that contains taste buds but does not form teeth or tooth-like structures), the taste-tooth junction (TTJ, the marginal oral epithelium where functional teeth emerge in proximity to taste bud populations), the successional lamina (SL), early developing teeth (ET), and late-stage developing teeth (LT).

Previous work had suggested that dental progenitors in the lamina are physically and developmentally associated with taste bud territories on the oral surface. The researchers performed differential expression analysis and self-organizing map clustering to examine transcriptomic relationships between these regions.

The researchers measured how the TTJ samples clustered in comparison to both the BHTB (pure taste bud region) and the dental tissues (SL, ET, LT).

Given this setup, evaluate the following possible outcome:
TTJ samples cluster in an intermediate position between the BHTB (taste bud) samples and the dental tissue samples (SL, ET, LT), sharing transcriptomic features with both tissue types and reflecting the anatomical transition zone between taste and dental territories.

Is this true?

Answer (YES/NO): NO